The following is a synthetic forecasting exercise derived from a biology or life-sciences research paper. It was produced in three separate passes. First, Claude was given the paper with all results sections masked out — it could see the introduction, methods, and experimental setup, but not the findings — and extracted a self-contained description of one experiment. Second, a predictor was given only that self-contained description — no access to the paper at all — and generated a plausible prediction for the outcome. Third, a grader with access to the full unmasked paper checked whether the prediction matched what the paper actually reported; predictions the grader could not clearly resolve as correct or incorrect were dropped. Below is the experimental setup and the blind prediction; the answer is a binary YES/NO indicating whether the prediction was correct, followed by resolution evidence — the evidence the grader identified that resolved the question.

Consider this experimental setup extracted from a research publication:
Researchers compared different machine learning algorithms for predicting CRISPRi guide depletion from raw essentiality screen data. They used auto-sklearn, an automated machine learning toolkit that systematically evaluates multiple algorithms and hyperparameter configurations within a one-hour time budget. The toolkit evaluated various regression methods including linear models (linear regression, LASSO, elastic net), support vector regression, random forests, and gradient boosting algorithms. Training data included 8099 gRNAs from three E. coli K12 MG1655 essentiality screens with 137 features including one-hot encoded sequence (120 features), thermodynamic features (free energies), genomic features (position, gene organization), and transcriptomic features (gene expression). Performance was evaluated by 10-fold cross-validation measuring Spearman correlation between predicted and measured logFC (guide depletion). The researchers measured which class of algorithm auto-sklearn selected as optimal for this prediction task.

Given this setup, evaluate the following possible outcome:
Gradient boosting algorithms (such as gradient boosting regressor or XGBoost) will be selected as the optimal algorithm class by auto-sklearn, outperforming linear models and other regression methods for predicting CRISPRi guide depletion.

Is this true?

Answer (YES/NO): NO